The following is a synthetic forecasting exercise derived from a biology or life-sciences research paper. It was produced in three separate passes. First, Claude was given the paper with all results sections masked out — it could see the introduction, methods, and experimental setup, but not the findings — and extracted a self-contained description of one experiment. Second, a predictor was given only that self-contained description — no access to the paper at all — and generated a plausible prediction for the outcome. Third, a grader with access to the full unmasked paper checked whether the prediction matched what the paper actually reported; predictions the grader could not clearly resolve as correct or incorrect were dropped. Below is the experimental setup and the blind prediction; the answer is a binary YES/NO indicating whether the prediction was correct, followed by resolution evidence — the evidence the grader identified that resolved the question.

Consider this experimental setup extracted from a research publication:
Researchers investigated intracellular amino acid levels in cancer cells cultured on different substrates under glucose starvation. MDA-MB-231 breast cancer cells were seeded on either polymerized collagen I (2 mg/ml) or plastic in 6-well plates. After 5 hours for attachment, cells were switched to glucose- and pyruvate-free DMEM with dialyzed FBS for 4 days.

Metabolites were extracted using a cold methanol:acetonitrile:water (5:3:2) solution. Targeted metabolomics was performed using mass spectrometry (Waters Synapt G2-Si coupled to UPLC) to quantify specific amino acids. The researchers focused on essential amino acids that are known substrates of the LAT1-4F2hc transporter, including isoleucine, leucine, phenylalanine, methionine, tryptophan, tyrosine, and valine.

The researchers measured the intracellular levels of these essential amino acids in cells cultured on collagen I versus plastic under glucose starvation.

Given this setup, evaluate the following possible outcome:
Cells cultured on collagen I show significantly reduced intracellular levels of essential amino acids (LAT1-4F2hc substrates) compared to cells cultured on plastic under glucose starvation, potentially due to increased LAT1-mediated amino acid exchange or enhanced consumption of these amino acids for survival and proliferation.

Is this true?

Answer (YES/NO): NO